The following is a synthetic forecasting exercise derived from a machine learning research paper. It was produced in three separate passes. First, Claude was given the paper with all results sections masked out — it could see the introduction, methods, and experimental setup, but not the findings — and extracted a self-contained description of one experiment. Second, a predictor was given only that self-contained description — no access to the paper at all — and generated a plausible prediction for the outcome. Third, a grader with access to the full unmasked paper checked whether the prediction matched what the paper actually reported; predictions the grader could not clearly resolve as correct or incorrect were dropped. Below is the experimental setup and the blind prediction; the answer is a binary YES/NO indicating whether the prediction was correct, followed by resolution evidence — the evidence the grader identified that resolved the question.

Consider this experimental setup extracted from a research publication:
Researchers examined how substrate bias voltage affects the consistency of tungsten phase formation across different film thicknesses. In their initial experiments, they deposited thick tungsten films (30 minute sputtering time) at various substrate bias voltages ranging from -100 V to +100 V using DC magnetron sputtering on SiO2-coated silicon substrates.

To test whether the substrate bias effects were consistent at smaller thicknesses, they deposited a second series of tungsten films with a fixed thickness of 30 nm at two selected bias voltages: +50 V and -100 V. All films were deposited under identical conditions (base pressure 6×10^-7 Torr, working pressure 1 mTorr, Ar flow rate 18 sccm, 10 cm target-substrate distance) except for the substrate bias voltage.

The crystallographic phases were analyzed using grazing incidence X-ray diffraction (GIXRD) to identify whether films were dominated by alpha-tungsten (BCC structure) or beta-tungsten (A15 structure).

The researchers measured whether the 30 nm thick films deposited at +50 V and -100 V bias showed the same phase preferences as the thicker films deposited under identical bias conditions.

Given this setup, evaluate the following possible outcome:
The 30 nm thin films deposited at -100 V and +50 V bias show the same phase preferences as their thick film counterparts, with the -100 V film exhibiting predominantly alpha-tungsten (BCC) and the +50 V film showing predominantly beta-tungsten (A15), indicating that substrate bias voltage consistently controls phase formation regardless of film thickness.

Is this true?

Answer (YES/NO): YES